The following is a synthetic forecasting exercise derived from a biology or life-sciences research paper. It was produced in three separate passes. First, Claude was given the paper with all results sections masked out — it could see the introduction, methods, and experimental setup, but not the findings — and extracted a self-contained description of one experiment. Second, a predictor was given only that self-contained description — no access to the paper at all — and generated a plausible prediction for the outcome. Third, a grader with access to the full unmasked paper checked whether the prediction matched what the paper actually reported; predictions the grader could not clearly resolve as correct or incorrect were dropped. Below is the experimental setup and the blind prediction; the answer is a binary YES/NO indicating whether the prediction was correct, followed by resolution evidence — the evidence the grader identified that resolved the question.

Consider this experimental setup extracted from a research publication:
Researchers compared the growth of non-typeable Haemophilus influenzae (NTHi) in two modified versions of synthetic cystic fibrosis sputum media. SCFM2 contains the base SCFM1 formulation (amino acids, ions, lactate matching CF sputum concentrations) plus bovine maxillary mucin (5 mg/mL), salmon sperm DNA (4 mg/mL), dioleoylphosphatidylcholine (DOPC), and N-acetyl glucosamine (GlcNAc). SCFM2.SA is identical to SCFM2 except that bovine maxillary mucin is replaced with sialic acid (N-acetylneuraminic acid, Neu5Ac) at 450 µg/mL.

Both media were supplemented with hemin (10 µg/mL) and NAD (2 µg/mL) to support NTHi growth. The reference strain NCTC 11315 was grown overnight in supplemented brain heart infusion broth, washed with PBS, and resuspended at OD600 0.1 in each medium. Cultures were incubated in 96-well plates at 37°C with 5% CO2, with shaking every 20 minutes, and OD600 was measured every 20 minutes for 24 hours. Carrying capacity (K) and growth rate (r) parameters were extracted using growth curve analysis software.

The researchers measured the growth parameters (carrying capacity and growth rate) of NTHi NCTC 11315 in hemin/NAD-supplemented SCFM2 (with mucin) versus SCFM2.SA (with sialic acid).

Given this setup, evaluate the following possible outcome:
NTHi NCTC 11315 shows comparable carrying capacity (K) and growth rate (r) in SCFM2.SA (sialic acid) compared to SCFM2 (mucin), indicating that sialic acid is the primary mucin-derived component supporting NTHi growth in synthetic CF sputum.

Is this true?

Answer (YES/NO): NO